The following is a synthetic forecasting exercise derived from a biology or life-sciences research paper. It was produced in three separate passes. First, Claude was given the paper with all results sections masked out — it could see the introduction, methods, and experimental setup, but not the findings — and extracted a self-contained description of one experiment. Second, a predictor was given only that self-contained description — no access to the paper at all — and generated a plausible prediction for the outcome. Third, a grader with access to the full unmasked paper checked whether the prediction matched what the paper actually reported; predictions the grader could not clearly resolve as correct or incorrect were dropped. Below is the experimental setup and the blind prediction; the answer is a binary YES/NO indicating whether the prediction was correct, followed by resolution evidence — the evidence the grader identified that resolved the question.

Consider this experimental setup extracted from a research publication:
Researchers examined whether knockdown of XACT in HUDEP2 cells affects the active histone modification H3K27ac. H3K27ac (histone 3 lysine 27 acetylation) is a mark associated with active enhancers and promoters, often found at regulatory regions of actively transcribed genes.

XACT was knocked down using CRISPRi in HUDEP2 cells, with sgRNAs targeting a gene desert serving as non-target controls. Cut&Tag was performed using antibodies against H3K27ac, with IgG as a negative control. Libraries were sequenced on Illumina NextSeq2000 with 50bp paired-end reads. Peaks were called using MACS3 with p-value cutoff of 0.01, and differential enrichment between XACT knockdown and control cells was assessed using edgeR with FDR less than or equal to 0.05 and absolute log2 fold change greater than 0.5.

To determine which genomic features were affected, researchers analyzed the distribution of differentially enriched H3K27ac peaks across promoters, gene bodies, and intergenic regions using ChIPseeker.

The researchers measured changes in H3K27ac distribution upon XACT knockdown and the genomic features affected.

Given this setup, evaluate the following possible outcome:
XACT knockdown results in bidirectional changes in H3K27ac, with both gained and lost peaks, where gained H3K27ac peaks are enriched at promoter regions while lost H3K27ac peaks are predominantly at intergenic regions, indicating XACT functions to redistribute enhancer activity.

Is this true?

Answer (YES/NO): NO